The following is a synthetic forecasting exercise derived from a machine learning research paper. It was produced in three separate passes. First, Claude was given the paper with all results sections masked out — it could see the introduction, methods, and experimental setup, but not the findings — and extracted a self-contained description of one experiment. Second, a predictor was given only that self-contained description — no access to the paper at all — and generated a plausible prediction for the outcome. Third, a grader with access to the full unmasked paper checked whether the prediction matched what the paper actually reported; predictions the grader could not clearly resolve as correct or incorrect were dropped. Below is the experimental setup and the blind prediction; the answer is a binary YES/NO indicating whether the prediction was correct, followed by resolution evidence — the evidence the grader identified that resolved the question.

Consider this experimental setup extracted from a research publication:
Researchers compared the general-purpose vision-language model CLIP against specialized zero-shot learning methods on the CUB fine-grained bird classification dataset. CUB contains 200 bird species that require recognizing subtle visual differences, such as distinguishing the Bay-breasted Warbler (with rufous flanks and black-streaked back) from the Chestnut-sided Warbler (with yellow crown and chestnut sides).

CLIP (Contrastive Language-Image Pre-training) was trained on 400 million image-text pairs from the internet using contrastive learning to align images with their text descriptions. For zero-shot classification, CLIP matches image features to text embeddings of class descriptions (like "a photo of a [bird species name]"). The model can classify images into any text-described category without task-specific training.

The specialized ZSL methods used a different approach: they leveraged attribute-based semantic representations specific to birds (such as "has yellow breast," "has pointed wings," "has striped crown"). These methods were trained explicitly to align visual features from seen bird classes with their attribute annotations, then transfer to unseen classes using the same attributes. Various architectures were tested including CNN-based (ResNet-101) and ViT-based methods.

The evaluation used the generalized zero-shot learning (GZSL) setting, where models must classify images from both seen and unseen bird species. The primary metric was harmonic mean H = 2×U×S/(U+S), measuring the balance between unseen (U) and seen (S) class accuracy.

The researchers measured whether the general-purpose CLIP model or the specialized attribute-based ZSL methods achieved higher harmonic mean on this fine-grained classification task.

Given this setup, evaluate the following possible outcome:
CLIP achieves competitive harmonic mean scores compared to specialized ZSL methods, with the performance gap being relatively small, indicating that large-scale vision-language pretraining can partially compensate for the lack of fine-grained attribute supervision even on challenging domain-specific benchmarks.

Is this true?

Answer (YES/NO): NO